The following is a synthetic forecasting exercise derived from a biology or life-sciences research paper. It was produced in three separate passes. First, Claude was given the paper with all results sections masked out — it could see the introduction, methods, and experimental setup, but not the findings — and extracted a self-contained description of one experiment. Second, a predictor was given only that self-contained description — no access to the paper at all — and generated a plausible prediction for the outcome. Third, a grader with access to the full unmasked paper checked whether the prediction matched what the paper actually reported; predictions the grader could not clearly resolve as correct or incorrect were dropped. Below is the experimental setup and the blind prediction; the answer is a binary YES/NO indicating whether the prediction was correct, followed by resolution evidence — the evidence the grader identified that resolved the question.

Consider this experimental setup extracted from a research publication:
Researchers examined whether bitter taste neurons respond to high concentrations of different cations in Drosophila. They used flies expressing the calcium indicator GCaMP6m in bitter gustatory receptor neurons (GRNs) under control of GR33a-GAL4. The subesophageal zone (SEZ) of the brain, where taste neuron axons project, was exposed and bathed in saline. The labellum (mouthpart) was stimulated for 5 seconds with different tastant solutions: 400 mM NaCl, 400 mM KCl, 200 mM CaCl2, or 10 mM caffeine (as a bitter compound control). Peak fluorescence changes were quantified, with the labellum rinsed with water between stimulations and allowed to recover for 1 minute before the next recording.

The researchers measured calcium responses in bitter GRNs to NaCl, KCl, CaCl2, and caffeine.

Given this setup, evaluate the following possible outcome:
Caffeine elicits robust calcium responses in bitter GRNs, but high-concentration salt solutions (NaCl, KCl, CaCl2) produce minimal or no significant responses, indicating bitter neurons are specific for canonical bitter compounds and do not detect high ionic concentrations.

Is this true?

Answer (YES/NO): NO